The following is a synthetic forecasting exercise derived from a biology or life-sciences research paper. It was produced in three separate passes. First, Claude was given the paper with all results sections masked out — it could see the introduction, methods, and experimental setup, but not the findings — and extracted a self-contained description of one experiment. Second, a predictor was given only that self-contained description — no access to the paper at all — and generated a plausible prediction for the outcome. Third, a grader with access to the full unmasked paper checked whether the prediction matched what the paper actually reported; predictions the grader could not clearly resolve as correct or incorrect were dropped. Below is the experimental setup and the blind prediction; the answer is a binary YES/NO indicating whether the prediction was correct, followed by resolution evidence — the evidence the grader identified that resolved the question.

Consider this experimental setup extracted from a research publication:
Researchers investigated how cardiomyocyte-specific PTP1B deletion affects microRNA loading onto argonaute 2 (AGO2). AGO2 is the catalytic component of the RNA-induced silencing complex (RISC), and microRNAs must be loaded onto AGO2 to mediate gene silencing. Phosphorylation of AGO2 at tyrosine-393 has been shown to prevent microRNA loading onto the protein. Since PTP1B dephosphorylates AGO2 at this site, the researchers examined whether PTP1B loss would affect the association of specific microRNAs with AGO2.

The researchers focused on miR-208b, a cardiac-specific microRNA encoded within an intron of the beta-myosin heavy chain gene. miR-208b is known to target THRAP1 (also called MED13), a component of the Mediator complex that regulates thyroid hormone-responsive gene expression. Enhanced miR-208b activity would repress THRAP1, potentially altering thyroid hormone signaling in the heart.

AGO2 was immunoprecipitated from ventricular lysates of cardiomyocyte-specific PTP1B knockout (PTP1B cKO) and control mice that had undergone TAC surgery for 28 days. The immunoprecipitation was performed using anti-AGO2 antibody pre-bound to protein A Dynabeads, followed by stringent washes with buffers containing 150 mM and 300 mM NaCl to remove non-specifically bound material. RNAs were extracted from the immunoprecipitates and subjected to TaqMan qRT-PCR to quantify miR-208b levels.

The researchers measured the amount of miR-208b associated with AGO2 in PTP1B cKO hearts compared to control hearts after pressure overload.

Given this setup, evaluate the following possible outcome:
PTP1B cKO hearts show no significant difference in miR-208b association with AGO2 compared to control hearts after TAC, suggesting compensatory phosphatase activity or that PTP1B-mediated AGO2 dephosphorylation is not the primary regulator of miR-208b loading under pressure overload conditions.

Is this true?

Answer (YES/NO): NO